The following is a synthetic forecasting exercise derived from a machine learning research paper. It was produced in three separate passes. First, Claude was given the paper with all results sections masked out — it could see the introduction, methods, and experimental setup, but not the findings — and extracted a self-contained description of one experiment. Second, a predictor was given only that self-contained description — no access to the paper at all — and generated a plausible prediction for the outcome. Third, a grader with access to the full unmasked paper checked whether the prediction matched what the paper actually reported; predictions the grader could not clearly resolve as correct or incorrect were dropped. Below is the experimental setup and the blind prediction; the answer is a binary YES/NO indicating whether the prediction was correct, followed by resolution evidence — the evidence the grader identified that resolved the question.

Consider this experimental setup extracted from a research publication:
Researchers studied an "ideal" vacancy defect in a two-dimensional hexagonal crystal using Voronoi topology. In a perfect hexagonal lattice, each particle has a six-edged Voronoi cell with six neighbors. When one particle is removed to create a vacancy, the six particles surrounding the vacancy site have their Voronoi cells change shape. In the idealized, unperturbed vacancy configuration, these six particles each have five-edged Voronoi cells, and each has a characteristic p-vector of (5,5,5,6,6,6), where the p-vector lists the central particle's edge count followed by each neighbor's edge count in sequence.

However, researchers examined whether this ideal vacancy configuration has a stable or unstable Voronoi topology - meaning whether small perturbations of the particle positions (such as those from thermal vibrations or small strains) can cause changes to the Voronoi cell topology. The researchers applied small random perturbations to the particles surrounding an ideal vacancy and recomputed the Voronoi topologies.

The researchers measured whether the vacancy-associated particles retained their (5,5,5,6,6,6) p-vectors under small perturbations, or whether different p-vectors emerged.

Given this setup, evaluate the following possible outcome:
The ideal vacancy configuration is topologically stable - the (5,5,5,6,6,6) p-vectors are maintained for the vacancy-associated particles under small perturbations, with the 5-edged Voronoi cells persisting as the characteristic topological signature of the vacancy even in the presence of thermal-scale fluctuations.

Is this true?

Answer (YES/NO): NO